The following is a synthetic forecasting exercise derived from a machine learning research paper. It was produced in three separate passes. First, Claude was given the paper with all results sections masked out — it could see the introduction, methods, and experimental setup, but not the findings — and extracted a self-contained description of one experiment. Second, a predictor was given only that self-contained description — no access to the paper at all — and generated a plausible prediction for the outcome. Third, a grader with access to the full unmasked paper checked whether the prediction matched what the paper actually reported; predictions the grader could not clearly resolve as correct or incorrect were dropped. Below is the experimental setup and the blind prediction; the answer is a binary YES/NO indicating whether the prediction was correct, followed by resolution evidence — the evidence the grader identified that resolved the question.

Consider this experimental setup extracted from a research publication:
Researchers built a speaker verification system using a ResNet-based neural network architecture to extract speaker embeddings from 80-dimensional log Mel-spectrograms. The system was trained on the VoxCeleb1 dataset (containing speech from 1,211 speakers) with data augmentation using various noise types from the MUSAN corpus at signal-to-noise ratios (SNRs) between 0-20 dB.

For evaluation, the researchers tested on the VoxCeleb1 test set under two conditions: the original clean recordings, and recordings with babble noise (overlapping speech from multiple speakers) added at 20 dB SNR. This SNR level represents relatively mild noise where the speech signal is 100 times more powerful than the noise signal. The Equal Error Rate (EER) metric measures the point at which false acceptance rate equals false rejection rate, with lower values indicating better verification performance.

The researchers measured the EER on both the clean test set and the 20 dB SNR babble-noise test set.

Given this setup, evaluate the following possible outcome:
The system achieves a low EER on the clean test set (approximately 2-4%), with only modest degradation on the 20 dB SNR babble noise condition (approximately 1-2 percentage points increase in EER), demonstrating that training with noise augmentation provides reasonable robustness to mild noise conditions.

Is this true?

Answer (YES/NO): NO